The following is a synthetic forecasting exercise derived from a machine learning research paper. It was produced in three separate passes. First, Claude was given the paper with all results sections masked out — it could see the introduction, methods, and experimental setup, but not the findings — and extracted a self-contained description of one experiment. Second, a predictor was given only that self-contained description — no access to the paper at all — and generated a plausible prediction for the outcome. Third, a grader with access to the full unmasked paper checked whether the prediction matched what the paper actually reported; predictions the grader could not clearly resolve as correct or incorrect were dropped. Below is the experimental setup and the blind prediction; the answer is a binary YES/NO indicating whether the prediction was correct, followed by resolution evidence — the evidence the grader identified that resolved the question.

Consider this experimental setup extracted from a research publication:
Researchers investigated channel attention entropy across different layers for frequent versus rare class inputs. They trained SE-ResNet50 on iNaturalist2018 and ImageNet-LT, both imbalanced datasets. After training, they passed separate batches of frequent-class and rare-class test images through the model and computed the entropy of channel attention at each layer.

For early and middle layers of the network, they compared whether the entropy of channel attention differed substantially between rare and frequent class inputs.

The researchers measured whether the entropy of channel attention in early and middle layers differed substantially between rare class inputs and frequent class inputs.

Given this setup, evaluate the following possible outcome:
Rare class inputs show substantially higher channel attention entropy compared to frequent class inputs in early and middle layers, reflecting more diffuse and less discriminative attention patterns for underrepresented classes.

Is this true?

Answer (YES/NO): NO